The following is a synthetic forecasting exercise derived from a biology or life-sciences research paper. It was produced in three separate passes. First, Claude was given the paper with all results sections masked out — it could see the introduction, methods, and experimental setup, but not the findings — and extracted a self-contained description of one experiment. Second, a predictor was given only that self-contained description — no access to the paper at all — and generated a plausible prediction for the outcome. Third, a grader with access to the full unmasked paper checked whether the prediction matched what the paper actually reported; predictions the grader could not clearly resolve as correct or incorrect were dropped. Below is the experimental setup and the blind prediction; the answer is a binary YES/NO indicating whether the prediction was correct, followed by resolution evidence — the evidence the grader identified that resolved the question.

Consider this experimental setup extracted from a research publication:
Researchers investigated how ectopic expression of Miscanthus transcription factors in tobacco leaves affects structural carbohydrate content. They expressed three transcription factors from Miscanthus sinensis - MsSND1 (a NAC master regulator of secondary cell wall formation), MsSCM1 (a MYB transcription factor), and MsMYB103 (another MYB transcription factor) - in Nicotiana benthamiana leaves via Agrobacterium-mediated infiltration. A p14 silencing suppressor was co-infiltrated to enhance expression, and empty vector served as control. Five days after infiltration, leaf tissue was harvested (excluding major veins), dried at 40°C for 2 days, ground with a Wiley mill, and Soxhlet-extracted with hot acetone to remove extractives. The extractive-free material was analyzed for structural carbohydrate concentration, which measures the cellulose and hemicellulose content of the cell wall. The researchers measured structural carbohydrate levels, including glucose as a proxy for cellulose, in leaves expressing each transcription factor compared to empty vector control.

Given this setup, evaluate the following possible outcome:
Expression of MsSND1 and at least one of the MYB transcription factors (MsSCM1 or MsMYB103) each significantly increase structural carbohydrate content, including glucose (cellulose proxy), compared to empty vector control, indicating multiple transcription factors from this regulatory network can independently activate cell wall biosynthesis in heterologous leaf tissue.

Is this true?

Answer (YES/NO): NO